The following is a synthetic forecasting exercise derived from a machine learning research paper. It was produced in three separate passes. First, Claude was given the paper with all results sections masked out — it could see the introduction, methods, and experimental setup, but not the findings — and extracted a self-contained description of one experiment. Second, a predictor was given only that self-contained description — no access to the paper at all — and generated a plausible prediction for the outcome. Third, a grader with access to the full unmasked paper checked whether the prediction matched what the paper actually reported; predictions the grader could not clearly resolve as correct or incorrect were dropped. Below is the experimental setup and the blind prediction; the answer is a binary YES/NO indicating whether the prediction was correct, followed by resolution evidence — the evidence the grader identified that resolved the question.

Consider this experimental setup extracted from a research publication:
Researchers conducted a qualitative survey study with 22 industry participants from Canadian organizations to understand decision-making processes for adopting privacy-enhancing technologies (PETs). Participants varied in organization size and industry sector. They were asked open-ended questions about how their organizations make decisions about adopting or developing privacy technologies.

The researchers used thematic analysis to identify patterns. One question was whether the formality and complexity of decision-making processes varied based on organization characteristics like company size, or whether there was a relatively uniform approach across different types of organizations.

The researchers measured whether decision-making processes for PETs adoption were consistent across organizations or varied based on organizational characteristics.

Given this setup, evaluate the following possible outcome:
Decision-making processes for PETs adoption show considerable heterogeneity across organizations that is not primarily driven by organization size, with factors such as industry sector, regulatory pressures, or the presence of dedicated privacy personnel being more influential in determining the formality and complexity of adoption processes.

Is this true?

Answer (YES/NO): NO